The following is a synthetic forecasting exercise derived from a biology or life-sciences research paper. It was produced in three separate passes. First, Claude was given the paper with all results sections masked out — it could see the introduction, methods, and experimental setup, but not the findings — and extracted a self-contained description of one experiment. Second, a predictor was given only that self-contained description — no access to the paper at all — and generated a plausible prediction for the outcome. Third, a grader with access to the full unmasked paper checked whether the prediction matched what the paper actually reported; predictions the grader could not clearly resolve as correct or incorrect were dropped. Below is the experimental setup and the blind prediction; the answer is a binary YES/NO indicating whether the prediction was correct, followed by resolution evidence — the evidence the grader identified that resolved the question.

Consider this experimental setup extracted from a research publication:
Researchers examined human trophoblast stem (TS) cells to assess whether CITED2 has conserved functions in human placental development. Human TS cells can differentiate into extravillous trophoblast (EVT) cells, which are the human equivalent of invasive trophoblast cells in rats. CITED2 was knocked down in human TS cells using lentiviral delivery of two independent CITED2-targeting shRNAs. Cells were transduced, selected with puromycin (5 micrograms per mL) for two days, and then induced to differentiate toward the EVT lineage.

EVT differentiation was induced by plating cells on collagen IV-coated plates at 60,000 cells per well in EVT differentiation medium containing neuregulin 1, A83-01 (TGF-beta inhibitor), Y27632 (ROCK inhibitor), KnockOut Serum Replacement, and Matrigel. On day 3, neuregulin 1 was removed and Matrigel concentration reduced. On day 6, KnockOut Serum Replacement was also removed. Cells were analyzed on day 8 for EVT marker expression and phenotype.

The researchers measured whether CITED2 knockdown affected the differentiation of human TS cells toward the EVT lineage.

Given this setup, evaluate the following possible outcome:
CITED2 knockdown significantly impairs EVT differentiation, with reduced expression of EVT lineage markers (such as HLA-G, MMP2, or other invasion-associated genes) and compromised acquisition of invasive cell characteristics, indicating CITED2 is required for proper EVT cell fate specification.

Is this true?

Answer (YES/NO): YES